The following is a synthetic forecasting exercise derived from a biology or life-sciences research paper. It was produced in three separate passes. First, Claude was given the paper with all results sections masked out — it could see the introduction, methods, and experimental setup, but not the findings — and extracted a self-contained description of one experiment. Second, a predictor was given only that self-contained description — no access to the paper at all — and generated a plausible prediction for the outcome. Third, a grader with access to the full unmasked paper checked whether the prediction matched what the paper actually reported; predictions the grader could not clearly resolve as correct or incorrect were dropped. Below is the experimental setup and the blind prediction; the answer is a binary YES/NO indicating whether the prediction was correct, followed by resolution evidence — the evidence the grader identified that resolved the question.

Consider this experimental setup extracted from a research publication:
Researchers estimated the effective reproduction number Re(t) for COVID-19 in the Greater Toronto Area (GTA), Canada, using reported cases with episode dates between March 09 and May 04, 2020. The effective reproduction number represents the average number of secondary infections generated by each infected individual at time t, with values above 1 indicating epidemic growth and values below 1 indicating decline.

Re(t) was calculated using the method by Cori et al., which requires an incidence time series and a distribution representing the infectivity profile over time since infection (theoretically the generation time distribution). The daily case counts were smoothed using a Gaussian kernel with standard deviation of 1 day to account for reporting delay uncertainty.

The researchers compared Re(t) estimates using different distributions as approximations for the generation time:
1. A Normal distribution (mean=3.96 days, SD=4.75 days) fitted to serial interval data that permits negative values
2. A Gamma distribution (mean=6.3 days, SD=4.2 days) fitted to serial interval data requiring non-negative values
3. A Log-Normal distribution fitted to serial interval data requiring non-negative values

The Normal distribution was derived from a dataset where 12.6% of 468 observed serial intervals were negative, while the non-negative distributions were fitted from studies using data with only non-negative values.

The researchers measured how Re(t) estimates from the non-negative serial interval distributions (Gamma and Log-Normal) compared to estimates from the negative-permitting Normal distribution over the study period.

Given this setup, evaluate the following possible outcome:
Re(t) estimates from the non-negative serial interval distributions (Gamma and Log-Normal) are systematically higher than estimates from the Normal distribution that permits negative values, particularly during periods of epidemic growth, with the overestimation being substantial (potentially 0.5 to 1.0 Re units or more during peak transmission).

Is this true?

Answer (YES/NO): YES